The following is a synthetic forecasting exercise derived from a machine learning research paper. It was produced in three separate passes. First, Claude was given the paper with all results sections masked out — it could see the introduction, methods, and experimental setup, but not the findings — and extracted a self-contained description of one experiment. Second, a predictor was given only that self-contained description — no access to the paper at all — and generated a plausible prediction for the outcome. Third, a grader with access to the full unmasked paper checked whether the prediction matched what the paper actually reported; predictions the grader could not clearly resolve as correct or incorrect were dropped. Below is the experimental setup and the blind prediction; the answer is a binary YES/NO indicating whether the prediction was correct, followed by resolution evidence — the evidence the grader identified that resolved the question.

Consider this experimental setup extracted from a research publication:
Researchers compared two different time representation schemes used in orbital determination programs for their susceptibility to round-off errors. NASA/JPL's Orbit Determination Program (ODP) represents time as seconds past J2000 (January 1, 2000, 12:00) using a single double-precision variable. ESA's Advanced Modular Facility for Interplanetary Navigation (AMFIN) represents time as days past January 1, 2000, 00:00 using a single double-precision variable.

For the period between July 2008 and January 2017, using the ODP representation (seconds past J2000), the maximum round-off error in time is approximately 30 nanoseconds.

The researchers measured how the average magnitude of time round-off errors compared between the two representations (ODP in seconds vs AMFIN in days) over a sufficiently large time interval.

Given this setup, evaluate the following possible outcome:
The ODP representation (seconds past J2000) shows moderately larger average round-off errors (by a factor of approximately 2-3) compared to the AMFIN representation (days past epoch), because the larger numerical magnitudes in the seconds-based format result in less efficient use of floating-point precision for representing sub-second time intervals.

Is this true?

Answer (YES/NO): NO